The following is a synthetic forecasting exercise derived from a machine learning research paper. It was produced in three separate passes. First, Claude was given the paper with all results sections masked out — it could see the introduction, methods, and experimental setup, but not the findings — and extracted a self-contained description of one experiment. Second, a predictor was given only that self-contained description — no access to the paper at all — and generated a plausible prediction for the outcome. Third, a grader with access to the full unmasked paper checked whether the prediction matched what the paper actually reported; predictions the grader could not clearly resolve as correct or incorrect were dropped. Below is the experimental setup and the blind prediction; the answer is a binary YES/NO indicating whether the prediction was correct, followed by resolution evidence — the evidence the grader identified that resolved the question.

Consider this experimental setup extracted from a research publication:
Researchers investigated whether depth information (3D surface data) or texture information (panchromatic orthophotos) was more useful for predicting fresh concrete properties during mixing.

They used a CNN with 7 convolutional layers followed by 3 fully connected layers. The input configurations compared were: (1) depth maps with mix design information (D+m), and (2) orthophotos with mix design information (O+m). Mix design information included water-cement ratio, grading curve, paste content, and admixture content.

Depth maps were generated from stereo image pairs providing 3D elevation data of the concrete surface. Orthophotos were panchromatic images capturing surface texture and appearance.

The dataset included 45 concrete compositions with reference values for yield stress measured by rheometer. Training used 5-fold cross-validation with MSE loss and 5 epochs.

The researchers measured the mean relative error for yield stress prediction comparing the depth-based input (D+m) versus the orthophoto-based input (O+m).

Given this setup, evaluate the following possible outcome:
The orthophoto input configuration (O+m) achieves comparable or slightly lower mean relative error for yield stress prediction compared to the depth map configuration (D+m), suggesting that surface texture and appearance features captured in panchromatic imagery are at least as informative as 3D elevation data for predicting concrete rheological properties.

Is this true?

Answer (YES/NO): NO